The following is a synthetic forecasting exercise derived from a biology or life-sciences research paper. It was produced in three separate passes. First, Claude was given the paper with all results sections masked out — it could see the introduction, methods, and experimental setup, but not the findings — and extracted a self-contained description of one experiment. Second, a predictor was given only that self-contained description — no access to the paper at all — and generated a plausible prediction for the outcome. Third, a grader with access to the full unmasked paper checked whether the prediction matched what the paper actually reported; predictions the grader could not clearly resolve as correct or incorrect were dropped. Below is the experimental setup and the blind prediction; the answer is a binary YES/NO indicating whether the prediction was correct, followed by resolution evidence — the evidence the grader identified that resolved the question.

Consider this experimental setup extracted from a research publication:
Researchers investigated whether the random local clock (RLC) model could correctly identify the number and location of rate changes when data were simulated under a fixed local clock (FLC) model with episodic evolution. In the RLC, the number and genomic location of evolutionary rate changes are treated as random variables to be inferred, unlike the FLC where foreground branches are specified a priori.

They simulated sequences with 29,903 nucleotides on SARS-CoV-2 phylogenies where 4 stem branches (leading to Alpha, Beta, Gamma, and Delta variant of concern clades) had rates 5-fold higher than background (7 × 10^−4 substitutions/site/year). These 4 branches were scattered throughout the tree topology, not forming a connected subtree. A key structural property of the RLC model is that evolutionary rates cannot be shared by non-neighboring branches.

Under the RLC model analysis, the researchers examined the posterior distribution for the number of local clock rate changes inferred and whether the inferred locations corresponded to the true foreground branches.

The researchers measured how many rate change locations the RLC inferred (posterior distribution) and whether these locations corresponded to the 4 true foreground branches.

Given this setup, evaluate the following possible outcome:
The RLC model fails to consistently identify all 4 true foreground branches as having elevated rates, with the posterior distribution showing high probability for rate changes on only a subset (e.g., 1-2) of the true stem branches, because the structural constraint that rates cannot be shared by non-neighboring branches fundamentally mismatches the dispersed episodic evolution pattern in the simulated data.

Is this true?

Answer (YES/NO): NO